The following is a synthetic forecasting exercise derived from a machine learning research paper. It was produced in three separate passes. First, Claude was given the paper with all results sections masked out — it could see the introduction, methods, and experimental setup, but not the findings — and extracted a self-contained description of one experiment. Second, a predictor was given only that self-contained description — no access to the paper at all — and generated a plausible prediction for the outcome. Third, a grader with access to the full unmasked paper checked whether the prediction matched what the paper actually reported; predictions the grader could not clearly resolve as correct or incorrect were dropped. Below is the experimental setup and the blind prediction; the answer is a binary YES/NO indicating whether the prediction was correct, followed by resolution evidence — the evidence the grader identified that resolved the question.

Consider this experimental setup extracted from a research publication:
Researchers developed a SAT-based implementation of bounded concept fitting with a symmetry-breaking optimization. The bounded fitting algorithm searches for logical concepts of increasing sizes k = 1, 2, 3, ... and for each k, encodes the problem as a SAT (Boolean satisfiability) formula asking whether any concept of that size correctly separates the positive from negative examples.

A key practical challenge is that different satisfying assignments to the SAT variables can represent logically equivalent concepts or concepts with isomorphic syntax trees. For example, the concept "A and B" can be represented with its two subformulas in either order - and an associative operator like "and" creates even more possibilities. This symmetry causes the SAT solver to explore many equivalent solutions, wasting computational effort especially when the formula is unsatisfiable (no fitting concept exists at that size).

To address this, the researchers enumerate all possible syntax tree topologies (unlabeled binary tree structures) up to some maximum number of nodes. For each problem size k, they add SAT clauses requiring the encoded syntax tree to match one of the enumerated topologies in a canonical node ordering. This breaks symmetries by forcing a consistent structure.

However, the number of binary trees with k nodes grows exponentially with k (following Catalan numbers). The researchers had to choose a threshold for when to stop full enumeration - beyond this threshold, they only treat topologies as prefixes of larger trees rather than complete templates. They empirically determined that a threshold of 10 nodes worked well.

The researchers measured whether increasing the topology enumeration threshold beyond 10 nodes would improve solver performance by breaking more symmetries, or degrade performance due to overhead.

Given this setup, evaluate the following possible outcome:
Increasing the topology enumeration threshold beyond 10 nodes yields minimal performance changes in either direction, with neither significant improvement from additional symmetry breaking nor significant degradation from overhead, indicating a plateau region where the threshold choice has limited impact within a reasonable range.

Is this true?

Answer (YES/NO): NO